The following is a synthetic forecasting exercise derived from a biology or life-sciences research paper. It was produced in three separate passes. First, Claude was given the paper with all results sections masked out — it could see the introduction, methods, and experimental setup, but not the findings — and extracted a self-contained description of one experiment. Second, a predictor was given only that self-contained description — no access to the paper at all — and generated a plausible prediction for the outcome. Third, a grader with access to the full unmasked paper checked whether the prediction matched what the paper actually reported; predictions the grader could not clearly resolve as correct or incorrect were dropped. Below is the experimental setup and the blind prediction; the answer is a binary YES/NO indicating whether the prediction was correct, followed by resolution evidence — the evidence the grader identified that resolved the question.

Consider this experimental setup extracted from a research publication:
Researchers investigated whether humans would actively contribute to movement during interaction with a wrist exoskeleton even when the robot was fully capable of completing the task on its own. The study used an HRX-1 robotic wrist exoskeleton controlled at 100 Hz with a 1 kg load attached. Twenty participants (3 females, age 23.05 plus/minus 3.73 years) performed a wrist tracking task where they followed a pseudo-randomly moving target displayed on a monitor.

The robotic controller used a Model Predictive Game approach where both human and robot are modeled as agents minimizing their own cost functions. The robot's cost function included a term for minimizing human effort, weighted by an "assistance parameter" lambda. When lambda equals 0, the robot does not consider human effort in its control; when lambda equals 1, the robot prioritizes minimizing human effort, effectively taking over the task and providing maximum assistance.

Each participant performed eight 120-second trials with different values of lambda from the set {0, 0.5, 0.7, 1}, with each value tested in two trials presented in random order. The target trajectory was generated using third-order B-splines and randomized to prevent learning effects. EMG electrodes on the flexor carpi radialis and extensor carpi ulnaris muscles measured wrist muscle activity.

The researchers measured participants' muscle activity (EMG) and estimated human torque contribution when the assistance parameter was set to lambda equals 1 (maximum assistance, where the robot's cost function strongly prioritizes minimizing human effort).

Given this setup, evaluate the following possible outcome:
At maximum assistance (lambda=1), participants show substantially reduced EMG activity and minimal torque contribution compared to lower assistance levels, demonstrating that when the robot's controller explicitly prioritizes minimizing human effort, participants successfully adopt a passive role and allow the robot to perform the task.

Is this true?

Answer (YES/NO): NO